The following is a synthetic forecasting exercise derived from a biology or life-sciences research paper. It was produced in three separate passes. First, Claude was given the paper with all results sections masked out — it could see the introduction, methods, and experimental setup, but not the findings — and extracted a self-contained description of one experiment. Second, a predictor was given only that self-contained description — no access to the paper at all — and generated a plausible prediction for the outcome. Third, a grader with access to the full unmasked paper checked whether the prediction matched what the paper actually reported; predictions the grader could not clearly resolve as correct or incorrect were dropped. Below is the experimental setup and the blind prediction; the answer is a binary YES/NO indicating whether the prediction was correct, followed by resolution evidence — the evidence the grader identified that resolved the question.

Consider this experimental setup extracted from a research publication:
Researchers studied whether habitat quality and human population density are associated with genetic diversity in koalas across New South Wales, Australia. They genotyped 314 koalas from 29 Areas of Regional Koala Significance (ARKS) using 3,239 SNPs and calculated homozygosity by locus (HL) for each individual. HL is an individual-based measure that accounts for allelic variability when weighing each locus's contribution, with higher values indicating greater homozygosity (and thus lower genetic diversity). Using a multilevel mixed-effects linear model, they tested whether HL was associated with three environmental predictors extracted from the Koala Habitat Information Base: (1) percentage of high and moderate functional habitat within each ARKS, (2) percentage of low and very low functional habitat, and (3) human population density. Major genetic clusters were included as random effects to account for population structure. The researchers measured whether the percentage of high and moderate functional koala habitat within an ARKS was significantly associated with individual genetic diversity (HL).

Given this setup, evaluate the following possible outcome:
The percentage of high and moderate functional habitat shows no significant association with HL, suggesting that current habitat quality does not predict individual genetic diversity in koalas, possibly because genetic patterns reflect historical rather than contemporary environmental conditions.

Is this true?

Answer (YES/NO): YES